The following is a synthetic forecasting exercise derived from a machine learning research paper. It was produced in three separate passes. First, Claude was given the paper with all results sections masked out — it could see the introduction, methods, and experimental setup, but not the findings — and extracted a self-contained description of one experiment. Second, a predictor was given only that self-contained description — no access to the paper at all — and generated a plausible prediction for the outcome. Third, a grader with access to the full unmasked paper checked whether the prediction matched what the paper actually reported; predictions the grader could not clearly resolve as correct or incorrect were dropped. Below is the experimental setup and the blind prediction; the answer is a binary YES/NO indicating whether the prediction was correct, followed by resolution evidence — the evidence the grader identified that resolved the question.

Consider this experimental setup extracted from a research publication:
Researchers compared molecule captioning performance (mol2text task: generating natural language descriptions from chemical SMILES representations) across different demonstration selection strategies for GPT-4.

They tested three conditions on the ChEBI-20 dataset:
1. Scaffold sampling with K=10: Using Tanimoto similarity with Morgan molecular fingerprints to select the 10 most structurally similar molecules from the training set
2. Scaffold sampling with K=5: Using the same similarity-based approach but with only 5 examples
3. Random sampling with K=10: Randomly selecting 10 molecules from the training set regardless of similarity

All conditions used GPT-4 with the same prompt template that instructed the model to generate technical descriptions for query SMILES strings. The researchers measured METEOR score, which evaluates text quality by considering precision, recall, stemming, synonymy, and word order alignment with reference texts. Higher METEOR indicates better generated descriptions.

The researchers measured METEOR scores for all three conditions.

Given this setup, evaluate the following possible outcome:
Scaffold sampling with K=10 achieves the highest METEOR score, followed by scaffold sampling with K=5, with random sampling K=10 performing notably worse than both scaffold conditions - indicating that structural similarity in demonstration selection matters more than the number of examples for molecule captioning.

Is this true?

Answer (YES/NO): YES